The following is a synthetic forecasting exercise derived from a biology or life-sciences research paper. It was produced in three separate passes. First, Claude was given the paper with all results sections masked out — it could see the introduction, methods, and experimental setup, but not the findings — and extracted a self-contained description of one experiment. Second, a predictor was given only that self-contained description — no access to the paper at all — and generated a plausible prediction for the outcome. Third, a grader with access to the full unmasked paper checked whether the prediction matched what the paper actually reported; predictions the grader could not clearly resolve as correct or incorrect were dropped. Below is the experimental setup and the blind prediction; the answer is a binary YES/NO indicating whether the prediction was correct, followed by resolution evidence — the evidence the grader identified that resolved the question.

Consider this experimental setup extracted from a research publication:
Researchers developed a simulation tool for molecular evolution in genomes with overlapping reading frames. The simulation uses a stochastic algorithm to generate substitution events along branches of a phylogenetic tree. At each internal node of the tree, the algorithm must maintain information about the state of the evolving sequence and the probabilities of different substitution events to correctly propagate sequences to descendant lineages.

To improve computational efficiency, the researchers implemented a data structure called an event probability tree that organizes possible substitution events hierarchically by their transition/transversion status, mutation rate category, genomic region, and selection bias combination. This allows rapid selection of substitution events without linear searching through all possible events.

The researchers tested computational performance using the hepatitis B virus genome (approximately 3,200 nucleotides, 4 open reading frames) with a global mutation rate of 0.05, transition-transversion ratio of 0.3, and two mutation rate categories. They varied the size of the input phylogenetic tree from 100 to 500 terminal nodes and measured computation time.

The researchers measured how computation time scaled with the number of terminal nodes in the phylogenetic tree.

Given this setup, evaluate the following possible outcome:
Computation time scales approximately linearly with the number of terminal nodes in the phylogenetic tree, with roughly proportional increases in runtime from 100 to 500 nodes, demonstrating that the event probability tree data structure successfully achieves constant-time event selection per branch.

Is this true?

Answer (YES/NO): YES